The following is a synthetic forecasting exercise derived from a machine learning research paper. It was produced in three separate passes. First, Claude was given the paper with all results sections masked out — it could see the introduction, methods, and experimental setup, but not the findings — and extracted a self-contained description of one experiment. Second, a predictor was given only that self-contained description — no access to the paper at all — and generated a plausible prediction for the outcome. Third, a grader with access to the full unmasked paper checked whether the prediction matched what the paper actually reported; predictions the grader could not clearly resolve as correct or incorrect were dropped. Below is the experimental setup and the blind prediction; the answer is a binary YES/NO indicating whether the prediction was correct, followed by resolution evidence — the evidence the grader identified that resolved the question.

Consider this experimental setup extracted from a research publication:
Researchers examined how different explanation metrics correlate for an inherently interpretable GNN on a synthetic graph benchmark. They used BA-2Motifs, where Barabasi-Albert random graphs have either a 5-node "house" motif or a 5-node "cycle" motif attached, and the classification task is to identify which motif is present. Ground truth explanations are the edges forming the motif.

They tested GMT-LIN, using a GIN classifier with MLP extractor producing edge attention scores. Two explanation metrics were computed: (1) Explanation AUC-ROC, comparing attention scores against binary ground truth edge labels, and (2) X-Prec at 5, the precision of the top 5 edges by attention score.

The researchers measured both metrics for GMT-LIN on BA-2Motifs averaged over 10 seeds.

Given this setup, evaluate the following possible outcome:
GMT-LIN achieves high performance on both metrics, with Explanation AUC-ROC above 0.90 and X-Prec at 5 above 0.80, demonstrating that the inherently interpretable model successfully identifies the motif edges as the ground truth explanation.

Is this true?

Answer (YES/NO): YES